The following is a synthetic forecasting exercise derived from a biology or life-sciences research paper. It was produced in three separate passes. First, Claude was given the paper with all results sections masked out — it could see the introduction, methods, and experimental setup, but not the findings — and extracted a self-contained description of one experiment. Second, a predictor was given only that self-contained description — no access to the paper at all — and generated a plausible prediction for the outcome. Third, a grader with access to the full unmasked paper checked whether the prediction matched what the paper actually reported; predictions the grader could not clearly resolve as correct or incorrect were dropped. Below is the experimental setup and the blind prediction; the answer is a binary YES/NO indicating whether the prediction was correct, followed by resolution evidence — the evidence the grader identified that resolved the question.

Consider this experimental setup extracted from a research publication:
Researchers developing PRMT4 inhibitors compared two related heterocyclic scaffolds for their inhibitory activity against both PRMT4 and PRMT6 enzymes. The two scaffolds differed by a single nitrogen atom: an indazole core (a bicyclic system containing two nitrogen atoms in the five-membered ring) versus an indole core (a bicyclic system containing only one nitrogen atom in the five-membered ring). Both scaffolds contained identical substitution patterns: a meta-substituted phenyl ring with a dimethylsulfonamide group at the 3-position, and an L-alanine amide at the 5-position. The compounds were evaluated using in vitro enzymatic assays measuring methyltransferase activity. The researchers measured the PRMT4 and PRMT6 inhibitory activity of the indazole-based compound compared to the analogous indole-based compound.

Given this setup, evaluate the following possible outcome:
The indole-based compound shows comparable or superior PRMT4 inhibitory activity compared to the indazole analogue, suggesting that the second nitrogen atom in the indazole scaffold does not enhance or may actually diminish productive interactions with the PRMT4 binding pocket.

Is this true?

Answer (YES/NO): YES